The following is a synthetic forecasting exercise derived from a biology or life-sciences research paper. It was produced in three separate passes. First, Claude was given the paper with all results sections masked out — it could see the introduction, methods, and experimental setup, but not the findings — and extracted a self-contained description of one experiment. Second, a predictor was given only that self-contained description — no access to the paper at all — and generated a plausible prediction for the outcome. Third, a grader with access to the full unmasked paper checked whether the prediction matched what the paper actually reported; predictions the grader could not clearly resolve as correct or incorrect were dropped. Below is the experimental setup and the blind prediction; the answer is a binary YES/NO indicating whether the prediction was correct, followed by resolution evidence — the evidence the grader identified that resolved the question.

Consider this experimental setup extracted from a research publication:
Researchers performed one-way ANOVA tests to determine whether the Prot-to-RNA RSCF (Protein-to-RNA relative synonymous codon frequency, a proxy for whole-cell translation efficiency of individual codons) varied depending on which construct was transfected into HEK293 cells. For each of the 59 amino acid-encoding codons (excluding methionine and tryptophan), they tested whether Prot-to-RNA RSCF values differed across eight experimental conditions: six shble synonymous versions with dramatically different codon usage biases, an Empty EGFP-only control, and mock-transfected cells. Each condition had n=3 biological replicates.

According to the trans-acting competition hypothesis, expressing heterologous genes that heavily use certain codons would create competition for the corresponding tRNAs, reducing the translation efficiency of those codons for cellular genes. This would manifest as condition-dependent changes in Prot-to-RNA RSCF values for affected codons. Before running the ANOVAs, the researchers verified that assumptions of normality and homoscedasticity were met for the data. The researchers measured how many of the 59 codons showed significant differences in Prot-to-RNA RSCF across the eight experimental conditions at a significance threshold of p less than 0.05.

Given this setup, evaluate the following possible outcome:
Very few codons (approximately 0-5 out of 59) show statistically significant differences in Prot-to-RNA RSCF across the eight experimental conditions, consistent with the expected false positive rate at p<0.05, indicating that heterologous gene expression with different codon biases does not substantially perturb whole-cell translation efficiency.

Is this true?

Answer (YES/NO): NO